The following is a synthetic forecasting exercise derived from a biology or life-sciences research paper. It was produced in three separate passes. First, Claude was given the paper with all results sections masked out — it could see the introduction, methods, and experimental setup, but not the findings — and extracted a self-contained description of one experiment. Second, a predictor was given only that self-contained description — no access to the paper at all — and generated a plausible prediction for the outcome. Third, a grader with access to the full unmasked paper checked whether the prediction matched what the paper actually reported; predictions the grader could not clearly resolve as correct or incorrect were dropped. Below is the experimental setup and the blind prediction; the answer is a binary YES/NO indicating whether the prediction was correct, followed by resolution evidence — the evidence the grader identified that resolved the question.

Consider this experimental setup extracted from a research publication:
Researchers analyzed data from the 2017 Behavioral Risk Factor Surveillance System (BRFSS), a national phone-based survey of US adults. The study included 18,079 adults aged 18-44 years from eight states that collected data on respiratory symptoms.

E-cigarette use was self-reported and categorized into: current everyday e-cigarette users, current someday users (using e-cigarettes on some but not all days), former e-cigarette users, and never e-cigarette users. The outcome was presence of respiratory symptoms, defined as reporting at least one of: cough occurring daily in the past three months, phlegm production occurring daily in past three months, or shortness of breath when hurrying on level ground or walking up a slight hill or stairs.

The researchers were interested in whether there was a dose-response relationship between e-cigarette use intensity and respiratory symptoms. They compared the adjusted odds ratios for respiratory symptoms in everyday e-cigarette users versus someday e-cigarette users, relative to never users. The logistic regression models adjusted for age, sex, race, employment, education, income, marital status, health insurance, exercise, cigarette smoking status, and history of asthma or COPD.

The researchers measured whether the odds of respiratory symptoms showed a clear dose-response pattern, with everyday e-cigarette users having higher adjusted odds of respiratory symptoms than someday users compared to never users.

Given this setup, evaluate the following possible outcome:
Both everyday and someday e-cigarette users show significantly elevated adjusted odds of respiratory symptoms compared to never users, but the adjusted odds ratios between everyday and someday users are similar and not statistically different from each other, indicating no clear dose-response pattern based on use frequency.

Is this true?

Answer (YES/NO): NO